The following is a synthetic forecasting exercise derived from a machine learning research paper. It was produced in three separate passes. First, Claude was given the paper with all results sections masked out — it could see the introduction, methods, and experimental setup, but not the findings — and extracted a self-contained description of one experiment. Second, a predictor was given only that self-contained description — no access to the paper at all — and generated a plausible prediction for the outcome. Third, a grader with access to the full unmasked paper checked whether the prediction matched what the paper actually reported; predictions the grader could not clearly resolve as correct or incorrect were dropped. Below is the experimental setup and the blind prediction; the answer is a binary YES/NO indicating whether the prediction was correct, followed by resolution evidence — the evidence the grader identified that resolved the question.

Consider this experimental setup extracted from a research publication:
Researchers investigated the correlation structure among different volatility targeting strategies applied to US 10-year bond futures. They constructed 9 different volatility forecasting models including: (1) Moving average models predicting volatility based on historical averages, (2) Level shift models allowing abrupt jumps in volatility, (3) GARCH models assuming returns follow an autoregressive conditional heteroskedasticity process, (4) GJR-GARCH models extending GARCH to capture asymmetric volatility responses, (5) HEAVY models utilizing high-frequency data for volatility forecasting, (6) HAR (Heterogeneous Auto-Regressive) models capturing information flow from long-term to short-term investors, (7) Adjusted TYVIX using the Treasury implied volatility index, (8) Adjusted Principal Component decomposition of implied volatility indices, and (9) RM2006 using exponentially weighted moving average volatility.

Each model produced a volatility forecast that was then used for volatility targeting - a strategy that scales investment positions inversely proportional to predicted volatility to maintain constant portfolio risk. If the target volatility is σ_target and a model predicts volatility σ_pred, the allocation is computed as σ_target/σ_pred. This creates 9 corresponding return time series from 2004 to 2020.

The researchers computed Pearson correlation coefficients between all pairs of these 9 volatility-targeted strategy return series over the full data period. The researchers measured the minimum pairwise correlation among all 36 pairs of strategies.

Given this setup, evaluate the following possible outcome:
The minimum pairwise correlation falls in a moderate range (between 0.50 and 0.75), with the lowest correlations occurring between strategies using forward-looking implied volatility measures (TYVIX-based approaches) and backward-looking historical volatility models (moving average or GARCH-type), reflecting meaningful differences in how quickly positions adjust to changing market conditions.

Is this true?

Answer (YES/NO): NO